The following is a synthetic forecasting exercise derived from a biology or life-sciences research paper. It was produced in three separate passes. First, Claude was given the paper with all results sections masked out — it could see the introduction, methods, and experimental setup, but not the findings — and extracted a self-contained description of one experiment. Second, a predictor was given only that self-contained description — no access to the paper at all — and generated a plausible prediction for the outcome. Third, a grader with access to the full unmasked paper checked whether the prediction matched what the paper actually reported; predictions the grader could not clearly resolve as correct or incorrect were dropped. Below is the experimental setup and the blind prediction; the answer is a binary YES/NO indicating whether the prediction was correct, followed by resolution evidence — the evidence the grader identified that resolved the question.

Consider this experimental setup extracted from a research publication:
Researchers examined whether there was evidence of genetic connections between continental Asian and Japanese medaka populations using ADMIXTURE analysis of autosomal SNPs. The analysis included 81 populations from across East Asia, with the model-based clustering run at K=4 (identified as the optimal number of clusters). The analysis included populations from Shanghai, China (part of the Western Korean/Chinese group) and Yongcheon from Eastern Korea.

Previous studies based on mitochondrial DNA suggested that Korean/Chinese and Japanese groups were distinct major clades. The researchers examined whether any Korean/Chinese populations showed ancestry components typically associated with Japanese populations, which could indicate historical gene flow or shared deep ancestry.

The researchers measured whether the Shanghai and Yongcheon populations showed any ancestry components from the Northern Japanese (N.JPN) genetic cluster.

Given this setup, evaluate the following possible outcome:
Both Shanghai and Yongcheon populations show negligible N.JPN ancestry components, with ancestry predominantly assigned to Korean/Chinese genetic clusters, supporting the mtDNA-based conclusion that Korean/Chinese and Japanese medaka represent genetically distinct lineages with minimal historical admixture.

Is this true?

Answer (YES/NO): NO